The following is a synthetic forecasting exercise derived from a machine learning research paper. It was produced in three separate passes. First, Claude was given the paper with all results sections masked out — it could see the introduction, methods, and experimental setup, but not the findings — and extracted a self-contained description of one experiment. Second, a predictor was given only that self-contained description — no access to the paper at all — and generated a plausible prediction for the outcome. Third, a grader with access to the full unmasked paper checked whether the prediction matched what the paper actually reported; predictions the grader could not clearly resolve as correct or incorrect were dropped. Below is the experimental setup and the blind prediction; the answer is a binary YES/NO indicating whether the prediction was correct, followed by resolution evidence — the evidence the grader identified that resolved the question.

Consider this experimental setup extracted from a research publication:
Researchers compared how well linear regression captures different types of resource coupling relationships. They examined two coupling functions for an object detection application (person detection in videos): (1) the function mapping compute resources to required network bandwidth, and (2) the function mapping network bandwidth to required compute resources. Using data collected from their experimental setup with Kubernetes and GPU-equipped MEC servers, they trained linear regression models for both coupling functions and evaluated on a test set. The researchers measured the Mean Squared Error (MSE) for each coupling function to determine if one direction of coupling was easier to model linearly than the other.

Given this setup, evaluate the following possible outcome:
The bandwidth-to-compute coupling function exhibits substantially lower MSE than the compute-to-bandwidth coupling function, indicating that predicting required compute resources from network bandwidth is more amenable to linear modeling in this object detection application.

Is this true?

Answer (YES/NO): YES